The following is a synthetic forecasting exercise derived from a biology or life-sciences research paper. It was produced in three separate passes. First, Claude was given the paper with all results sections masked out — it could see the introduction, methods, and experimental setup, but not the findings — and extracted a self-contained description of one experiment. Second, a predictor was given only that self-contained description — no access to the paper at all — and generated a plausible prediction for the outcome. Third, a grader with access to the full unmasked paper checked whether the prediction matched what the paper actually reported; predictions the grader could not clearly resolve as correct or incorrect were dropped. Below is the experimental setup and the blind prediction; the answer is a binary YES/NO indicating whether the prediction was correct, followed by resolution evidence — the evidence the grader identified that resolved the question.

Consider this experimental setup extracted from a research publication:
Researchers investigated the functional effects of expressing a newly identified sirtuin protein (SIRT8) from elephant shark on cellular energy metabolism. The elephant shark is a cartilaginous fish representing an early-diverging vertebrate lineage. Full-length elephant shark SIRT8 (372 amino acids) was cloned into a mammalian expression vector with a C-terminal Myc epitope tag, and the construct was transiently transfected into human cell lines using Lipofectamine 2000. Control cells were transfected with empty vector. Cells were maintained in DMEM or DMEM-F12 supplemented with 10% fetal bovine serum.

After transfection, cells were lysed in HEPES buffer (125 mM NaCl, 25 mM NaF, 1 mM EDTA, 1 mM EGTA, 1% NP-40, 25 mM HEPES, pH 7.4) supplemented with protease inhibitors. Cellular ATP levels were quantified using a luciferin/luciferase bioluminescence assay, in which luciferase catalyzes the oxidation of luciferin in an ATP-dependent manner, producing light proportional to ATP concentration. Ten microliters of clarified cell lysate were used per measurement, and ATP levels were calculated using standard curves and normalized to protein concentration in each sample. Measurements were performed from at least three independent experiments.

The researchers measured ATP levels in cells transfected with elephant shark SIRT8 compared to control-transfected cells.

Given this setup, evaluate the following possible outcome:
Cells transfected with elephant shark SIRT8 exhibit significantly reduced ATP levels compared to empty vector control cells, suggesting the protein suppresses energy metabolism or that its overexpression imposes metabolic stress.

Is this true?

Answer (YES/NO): NO